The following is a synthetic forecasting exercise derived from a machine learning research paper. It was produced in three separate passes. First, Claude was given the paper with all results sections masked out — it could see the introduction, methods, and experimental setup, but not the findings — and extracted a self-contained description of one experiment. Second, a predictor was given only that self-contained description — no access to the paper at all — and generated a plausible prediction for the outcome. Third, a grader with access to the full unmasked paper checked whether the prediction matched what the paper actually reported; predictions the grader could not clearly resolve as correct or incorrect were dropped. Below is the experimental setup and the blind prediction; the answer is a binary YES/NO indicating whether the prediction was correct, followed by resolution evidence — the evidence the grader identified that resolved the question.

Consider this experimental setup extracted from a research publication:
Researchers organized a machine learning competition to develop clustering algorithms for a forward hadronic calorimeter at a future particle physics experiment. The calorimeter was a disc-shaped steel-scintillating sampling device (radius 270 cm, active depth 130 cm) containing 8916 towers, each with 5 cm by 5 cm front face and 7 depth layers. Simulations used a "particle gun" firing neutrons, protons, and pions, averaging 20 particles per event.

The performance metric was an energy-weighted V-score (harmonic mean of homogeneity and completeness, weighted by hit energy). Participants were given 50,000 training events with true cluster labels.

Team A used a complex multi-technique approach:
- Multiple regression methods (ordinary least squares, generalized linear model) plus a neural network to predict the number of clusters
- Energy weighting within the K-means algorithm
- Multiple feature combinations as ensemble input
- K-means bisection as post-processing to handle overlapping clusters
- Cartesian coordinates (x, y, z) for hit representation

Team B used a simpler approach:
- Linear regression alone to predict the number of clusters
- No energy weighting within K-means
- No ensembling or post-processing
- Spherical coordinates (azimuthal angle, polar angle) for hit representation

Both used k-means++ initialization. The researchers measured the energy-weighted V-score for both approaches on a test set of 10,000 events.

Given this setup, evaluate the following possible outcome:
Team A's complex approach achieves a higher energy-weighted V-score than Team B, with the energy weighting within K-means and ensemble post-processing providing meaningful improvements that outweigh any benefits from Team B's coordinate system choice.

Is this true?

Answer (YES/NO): NO